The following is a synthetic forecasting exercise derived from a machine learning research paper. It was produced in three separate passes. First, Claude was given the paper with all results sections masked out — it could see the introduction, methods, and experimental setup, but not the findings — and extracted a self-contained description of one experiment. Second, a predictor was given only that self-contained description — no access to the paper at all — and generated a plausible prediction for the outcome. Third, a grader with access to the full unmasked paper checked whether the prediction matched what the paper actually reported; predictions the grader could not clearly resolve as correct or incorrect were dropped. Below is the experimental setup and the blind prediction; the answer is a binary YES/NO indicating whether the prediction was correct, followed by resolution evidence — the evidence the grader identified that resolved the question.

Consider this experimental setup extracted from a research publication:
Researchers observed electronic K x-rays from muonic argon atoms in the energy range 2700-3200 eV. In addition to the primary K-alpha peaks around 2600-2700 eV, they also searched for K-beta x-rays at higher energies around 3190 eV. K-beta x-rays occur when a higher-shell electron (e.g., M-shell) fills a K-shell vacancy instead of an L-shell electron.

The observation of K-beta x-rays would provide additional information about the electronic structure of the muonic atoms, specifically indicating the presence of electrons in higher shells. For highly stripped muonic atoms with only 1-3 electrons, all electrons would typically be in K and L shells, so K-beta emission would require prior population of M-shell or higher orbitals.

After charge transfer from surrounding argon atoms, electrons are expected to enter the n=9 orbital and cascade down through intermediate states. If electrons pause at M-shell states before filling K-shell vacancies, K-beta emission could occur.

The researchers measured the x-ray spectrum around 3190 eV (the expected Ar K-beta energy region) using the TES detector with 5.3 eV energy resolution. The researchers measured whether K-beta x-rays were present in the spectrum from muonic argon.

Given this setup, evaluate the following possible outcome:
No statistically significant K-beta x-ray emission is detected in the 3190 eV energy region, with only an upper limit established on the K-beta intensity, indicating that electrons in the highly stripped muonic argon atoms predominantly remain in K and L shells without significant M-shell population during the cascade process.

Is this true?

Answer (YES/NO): NO